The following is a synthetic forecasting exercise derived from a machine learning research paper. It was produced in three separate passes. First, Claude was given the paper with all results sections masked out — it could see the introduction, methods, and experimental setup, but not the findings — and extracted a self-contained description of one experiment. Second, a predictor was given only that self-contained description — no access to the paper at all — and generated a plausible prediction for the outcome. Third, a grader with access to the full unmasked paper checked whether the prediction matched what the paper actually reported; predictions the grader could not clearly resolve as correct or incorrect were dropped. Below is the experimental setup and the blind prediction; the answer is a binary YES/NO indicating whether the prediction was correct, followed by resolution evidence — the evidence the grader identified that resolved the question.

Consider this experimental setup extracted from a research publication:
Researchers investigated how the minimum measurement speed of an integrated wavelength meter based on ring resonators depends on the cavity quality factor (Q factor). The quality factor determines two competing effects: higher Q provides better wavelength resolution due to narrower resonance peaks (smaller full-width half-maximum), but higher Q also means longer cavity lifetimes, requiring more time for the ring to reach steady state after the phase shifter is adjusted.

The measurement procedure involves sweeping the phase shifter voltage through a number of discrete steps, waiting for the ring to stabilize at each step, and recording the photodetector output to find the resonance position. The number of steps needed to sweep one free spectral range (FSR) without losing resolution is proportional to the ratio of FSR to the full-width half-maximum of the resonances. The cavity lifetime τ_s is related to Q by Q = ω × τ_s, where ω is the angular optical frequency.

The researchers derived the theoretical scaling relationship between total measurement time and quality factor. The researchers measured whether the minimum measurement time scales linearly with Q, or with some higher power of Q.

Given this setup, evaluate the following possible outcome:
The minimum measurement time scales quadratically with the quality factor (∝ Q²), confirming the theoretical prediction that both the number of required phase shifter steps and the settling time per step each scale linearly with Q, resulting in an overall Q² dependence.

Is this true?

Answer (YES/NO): YES